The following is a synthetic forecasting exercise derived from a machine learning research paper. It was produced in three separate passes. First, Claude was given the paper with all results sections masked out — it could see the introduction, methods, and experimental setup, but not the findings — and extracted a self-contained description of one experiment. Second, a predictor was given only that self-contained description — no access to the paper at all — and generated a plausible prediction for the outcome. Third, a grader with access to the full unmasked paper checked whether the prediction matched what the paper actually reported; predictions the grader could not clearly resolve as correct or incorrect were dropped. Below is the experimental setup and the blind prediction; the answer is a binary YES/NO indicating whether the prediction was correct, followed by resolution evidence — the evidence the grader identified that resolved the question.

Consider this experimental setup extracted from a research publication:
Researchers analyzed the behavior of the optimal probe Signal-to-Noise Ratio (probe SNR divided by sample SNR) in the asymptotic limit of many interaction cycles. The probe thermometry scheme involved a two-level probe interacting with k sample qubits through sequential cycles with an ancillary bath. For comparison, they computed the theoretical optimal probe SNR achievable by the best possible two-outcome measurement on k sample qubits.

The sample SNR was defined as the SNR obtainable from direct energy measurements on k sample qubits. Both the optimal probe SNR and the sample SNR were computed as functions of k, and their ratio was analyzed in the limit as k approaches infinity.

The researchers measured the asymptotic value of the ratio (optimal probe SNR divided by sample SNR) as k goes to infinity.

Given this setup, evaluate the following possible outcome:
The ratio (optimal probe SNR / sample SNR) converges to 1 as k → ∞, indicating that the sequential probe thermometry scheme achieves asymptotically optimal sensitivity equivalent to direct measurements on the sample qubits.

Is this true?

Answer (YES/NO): NO